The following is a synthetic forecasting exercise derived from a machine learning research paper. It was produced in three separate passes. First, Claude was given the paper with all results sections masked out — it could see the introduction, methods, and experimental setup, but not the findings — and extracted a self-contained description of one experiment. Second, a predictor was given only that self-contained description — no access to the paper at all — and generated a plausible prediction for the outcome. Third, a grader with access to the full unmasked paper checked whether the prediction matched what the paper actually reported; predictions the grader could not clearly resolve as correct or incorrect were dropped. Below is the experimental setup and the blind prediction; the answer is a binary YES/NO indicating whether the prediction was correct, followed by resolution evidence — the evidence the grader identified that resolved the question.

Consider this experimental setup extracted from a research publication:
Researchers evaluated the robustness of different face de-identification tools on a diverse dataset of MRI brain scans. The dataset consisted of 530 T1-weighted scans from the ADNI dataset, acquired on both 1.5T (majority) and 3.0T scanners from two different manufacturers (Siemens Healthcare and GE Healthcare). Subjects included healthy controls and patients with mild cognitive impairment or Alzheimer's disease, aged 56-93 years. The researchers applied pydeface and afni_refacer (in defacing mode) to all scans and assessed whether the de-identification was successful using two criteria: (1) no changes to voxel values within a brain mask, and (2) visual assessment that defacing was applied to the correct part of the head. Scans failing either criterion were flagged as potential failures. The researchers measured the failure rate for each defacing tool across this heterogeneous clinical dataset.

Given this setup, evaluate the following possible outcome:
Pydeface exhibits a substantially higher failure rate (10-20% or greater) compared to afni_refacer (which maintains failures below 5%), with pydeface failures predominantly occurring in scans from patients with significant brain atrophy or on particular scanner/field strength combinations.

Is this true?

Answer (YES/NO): NO